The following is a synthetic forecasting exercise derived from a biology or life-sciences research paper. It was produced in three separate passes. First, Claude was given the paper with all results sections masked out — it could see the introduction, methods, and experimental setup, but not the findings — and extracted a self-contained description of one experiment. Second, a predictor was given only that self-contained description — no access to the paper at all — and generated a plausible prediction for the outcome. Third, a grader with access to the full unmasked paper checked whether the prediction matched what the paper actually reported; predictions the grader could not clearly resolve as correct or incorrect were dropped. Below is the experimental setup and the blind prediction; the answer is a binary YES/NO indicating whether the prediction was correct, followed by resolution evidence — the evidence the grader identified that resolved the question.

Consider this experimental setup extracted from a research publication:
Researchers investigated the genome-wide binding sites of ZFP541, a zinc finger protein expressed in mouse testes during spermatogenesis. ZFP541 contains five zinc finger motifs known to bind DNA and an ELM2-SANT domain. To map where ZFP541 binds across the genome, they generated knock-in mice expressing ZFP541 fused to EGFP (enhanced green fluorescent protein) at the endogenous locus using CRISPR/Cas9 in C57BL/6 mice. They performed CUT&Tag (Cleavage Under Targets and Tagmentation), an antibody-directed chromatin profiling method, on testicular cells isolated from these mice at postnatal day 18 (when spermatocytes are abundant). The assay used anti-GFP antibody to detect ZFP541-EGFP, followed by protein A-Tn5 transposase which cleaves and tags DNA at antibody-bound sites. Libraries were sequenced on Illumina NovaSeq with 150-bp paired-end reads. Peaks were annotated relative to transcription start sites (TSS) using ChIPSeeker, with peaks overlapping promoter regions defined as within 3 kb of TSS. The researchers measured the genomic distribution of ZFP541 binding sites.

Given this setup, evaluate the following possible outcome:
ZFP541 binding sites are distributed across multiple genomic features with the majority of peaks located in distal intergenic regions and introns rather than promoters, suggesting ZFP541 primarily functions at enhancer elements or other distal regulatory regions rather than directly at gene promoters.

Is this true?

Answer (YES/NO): NO